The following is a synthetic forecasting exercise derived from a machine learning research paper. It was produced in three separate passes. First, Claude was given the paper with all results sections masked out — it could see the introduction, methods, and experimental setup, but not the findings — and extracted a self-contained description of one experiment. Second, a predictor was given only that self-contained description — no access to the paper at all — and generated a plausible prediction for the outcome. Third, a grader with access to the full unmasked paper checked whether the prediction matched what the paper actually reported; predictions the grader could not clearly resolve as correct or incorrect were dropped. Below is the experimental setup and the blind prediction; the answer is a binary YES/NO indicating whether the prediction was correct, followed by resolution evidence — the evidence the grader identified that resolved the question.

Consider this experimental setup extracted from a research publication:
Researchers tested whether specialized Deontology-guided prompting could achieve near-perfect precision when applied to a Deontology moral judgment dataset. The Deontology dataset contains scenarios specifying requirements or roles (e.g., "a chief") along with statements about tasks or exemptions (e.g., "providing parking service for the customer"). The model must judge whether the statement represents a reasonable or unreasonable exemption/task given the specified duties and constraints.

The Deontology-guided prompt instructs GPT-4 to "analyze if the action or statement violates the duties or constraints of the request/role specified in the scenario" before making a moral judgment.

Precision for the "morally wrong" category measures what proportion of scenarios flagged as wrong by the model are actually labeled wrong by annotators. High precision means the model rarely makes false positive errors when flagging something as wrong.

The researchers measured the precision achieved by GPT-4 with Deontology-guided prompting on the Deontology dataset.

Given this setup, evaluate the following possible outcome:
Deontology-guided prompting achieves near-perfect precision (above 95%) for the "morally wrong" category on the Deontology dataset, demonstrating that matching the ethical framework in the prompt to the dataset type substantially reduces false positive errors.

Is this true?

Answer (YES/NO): YES